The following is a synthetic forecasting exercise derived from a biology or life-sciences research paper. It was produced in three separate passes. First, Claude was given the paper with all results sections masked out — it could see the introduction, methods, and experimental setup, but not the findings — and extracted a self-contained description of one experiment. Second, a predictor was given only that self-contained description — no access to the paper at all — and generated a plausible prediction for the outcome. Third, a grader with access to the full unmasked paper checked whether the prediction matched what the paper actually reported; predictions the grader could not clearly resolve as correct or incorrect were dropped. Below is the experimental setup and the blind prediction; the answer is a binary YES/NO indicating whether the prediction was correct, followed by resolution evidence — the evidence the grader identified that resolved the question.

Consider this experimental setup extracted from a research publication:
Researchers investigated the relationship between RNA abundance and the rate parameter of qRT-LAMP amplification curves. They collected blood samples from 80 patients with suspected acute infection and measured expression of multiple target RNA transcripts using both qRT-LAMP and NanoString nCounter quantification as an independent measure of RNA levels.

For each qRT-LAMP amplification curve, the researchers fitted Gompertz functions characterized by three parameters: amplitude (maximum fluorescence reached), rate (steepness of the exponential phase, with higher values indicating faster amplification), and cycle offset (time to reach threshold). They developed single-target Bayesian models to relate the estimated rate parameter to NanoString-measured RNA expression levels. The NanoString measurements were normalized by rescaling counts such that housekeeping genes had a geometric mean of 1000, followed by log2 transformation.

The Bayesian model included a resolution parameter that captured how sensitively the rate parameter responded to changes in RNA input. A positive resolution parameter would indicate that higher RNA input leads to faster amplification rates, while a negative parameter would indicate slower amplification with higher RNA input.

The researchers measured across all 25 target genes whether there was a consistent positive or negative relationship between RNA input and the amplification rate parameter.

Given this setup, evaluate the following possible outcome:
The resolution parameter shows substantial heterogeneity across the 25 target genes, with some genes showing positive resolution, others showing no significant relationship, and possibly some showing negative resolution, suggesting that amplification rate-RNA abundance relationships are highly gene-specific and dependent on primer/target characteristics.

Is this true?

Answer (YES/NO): YES